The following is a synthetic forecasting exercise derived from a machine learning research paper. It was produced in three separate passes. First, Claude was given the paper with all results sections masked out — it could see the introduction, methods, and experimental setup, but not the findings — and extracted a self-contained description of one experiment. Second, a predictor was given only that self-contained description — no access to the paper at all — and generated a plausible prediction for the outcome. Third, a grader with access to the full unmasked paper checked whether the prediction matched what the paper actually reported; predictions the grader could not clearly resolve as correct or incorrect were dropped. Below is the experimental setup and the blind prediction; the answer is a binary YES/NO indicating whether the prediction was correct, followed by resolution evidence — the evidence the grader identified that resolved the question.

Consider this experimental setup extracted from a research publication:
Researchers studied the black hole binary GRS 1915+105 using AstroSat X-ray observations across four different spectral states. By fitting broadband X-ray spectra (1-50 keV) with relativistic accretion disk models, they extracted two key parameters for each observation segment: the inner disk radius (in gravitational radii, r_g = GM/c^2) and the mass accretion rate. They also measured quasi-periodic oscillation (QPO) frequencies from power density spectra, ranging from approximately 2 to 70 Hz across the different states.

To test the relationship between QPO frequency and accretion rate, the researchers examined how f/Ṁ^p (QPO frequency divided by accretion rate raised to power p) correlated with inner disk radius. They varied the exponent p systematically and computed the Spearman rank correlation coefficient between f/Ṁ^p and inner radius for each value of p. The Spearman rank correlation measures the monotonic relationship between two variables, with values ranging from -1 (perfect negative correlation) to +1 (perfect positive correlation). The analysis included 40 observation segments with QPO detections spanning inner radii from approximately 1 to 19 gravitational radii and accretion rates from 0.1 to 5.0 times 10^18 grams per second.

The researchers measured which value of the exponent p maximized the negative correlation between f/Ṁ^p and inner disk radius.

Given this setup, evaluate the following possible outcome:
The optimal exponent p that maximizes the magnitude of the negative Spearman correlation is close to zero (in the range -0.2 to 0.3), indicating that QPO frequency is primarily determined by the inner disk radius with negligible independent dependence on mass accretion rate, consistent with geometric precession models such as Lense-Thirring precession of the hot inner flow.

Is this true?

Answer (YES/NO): NO